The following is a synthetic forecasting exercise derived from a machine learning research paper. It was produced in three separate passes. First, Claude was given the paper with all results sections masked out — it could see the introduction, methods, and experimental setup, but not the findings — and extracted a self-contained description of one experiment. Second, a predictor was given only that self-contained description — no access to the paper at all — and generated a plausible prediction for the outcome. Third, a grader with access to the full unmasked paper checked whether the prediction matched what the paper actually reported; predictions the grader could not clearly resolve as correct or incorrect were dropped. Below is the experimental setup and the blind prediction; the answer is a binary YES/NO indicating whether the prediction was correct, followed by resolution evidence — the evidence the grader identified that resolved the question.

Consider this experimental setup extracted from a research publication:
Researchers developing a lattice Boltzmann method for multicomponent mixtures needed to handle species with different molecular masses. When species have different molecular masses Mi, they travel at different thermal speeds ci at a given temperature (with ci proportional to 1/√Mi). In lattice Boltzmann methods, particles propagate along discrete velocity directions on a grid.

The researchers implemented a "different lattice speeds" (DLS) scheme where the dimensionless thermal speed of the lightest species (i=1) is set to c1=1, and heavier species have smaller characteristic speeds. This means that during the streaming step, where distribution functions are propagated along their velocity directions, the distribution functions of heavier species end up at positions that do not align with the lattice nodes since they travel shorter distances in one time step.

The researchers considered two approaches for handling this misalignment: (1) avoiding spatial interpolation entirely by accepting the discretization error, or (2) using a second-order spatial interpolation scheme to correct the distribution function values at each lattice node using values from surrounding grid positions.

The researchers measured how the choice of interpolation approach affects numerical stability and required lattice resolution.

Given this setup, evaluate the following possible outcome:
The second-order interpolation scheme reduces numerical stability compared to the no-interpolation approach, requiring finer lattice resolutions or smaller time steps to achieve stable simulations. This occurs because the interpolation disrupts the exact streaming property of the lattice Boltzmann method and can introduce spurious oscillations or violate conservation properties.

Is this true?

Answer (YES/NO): NO